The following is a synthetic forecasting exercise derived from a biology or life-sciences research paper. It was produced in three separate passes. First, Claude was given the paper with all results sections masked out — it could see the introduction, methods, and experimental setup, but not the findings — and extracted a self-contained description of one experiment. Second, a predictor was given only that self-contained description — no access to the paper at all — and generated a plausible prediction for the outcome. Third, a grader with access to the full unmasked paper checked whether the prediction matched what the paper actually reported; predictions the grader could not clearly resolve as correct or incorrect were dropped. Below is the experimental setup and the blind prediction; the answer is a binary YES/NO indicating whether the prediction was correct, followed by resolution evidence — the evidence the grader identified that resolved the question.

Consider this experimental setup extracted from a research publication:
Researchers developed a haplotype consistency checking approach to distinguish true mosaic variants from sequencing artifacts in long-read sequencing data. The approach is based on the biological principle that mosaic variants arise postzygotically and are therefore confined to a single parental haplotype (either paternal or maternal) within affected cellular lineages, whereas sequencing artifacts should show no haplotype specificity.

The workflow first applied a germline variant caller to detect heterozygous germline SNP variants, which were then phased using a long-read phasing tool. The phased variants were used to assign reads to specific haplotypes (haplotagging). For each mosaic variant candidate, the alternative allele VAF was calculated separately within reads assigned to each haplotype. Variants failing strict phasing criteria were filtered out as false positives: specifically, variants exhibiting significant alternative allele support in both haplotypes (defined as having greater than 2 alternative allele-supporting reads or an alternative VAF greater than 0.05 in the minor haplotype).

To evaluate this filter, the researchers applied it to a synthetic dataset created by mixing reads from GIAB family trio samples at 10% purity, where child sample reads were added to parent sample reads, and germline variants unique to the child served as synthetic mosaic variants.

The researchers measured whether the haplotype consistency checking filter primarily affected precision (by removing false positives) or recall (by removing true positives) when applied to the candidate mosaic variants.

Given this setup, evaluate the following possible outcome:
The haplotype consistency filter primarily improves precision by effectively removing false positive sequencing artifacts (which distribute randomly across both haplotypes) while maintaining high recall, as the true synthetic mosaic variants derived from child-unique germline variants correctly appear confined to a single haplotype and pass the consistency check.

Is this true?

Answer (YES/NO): YES